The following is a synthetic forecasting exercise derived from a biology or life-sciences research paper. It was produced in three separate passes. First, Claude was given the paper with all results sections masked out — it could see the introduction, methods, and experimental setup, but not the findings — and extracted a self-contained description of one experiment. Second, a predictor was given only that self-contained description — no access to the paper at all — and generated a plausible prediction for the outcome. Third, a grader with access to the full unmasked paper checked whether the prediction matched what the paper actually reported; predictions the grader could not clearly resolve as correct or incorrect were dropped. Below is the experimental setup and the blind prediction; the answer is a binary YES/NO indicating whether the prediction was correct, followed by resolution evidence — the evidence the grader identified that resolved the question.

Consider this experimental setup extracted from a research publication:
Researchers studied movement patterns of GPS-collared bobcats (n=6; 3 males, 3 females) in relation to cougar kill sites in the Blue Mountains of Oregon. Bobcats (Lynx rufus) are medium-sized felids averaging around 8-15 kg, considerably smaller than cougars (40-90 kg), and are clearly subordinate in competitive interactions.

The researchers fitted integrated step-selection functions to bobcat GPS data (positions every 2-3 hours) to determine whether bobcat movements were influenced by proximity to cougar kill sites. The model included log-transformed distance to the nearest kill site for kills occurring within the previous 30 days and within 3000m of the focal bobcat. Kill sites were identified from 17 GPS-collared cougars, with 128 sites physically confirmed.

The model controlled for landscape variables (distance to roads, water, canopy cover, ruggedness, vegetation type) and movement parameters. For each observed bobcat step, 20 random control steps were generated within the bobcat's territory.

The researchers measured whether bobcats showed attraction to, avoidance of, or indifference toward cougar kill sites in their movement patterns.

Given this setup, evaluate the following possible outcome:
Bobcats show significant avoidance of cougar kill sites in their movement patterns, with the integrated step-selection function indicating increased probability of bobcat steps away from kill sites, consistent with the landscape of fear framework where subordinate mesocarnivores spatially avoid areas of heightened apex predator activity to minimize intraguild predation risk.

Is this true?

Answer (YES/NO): NO